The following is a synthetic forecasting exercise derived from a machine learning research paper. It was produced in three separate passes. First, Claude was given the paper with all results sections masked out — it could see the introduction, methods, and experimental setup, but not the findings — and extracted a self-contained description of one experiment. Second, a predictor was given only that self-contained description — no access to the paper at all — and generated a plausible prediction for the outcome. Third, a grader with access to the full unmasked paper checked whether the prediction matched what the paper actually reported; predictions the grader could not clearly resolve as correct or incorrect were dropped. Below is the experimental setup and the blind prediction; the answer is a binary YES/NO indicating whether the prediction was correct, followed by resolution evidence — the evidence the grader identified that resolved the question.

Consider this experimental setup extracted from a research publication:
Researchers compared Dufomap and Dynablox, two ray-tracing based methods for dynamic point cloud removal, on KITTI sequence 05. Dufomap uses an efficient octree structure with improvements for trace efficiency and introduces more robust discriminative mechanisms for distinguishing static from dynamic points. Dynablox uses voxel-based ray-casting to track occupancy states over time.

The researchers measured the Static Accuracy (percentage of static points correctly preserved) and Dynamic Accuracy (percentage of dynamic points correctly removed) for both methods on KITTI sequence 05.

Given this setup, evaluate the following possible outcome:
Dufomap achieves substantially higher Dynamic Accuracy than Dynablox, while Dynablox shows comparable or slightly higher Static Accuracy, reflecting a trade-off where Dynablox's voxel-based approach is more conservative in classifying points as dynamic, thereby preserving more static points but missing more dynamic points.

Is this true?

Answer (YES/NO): YES